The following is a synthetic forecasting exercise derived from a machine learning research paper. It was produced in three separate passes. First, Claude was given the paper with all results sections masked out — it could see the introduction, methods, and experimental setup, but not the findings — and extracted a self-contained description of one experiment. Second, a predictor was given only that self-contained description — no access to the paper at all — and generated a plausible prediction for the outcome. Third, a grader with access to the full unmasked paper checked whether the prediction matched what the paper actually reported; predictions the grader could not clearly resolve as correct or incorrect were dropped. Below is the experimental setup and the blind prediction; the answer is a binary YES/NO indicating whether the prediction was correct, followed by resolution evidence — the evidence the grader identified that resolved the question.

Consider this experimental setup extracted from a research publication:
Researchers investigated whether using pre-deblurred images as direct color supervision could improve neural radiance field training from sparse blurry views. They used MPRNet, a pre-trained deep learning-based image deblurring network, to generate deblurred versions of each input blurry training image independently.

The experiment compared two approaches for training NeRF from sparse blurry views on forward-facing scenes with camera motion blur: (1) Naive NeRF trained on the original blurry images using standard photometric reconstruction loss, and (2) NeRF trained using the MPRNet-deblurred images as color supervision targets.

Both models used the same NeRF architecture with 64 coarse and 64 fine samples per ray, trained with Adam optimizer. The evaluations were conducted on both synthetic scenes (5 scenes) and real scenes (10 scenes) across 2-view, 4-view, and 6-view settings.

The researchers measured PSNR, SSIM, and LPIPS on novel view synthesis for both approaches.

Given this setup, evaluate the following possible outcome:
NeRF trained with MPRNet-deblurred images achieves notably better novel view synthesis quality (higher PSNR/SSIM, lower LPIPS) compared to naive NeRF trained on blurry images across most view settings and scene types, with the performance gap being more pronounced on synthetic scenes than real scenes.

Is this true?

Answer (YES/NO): NO